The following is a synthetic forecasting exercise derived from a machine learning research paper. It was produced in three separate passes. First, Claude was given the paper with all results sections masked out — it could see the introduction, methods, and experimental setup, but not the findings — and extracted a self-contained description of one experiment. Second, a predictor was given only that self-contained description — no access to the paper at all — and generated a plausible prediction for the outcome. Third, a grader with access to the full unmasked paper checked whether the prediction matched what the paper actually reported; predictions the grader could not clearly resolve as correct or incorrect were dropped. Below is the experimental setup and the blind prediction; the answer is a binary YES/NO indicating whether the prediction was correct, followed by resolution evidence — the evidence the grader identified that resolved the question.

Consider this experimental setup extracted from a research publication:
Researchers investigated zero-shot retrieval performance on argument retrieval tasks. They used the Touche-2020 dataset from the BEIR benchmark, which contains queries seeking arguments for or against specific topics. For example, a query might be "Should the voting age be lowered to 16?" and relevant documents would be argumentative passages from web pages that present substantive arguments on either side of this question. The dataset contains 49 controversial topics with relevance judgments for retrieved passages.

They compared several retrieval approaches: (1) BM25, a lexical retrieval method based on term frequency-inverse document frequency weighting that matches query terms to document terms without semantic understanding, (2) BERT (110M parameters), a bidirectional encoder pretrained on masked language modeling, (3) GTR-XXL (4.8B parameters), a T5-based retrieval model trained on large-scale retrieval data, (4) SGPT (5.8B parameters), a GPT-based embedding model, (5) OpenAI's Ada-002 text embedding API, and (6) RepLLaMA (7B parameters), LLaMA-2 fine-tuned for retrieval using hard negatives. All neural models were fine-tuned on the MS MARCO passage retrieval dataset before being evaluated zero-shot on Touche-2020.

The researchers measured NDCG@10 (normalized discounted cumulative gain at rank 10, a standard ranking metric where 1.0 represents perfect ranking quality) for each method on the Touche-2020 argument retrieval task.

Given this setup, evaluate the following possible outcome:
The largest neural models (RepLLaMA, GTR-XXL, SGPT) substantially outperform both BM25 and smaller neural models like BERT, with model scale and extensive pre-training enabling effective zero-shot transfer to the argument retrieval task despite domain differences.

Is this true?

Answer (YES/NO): NO